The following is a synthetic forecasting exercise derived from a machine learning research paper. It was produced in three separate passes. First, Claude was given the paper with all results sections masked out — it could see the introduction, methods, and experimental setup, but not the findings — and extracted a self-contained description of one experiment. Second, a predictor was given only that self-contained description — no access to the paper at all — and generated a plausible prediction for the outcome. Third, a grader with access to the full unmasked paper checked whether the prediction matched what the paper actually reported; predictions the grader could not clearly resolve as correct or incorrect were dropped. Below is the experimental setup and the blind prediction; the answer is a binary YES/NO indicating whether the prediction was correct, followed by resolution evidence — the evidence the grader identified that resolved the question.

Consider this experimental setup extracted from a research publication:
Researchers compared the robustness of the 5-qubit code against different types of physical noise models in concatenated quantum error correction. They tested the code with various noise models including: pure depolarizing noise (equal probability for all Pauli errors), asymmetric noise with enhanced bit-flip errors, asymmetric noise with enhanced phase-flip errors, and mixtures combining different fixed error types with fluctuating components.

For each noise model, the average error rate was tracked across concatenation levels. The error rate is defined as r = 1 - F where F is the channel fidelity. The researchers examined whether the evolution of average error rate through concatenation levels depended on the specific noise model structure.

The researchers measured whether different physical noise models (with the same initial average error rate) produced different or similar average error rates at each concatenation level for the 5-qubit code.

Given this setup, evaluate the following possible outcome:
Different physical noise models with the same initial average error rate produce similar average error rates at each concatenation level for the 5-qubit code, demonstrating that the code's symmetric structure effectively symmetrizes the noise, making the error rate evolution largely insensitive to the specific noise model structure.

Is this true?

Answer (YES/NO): YES